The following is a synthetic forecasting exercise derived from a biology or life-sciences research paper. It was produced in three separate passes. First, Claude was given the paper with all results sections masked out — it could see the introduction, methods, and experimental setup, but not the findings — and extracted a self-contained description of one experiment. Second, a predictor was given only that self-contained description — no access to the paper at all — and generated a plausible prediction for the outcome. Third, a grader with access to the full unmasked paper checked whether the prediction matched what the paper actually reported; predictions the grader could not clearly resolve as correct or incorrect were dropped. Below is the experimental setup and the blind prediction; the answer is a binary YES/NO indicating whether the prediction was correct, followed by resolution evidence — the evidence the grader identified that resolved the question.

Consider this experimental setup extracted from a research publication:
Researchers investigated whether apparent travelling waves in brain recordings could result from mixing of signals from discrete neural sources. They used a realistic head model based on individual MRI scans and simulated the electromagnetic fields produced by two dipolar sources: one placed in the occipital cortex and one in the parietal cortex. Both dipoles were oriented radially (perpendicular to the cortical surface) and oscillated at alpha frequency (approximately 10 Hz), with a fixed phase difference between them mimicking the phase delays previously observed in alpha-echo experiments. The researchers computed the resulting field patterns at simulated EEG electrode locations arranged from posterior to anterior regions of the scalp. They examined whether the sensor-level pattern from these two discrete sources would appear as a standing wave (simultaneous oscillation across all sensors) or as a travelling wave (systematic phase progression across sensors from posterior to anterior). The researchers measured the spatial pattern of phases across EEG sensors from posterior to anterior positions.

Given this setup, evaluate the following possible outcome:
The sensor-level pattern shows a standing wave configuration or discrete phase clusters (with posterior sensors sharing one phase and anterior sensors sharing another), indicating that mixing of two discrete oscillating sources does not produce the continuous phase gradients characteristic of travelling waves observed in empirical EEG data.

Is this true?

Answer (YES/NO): NO